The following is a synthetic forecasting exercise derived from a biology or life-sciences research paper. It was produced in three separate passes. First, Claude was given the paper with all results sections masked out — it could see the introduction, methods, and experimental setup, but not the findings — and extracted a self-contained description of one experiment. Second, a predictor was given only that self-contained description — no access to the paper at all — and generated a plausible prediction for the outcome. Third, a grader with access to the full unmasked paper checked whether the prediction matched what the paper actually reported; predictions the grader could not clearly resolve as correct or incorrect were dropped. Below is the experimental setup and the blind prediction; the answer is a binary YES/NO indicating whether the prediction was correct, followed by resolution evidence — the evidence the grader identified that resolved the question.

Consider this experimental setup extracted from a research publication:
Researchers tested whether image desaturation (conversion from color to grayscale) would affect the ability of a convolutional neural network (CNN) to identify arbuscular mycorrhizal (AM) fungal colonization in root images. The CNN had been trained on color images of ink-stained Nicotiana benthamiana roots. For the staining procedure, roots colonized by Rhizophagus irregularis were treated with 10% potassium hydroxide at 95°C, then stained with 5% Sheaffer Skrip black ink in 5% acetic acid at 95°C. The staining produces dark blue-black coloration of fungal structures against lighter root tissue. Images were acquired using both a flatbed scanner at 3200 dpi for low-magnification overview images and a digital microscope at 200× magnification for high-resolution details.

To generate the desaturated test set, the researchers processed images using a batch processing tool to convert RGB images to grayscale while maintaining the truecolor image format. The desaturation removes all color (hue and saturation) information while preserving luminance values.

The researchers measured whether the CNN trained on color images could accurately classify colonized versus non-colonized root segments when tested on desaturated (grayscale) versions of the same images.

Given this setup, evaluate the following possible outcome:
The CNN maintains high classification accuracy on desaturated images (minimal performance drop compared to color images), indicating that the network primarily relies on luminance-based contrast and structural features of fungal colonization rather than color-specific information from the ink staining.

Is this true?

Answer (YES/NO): NO